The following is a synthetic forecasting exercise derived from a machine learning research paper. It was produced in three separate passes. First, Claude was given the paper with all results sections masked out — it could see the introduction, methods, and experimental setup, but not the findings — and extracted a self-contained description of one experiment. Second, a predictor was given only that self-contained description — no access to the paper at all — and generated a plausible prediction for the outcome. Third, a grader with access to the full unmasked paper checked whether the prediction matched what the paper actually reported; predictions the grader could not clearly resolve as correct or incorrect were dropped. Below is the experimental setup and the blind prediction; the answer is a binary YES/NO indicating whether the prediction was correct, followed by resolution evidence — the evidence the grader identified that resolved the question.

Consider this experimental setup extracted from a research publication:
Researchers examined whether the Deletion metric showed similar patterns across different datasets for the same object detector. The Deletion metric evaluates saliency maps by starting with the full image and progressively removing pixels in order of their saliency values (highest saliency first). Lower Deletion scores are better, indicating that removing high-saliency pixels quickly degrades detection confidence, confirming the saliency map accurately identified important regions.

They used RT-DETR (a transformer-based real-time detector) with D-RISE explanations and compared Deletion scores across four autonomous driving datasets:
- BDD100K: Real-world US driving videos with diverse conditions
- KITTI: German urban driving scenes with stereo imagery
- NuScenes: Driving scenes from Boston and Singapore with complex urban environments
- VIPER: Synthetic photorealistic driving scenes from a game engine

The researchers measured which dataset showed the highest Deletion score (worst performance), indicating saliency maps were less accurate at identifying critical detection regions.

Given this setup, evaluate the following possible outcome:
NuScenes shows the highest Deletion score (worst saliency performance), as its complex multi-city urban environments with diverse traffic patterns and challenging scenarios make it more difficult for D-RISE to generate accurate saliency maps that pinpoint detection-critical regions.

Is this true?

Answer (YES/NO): NO